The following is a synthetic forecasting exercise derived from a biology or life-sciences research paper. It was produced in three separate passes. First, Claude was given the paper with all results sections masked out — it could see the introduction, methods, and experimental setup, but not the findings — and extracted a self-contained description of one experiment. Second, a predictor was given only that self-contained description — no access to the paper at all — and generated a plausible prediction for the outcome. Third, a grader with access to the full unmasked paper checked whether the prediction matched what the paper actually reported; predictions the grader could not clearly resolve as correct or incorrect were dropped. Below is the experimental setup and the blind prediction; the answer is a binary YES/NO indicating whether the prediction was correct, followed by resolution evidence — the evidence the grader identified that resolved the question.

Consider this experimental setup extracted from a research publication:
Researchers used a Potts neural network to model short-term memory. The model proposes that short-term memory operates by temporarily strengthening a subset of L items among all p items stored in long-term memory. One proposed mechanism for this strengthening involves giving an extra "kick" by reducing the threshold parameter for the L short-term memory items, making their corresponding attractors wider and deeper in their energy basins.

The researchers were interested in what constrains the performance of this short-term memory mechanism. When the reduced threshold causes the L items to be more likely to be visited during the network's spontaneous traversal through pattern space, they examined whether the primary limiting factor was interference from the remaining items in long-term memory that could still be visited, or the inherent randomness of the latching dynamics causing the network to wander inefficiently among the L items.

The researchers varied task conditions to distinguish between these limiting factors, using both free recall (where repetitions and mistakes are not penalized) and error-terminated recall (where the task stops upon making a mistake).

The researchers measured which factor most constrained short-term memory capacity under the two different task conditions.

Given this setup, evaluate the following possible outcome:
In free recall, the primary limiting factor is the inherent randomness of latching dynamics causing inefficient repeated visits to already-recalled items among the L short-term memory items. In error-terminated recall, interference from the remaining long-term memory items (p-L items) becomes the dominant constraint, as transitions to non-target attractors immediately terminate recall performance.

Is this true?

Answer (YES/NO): YES